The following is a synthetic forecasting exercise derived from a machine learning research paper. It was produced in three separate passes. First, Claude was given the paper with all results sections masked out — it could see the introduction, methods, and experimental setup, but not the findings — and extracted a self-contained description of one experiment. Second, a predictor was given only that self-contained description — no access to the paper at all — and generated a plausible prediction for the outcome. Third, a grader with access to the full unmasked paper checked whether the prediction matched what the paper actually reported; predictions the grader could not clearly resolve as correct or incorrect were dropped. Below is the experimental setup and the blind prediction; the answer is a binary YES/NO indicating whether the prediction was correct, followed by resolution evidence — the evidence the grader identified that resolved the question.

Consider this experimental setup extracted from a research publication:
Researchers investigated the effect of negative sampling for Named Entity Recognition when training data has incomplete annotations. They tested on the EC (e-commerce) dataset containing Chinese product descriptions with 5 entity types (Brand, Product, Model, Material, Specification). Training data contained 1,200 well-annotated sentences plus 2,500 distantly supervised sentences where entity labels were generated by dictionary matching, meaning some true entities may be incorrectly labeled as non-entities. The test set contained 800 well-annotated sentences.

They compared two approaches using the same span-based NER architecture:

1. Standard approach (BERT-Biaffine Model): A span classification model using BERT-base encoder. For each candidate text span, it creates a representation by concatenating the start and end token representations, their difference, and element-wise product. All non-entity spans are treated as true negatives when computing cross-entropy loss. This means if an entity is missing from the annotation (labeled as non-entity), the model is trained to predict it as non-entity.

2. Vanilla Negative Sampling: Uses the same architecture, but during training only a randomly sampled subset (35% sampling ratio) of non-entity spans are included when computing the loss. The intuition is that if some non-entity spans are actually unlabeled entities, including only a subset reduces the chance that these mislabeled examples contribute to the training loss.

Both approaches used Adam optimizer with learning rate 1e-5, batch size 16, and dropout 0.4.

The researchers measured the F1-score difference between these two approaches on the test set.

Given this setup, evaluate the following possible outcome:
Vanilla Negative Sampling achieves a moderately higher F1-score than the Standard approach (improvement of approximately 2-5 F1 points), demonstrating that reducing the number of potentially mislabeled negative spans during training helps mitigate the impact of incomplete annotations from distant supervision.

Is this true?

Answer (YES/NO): NO